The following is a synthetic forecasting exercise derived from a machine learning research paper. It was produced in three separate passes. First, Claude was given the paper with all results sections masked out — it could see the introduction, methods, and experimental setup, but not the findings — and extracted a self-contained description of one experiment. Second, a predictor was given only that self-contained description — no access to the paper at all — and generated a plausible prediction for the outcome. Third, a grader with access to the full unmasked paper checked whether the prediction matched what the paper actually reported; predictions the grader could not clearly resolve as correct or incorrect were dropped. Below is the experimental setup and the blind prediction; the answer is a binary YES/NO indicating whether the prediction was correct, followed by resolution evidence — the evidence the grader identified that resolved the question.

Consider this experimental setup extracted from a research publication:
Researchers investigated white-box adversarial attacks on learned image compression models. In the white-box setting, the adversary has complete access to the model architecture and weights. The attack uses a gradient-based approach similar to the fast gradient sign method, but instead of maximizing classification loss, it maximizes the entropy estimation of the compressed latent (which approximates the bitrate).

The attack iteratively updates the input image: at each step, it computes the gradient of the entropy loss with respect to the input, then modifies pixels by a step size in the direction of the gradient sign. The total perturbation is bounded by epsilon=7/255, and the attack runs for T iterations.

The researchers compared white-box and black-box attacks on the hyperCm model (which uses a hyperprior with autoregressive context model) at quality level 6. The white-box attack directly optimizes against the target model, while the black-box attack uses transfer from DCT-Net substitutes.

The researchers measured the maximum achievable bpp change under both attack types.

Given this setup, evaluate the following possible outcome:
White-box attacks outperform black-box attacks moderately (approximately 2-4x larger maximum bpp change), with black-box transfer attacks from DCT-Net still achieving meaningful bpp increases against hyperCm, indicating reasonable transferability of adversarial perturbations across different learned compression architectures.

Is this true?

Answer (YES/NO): NO